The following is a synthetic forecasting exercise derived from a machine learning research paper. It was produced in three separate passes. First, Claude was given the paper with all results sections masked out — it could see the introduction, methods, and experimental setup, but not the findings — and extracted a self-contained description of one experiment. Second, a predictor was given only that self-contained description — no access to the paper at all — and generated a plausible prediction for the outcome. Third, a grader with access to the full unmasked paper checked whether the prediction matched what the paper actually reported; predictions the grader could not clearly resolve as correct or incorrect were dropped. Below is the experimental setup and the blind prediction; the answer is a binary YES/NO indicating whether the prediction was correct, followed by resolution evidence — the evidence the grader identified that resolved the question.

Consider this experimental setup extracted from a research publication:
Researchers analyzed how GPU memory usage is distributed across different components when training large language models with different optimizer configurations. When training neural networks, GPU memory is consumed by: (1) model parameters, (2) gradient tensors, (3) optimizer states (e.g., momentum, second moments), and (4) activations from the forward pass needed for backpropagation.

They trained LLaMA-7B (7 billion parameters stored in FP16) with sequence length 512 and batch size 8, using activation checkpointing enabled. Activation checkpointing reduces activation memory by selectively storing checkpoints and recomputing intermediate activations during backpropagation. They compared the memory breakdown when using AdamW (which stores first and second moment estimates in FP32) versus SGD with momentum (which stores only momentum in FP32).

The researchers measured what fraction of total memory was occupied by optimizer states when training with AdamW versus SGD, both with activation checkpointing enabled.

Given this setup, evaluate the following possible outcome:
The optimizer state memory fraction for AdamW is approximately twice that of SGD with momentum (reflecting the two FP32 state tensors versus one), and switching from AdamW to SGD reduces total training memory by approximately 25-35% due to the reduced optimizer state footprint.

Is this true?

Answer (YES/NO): NO